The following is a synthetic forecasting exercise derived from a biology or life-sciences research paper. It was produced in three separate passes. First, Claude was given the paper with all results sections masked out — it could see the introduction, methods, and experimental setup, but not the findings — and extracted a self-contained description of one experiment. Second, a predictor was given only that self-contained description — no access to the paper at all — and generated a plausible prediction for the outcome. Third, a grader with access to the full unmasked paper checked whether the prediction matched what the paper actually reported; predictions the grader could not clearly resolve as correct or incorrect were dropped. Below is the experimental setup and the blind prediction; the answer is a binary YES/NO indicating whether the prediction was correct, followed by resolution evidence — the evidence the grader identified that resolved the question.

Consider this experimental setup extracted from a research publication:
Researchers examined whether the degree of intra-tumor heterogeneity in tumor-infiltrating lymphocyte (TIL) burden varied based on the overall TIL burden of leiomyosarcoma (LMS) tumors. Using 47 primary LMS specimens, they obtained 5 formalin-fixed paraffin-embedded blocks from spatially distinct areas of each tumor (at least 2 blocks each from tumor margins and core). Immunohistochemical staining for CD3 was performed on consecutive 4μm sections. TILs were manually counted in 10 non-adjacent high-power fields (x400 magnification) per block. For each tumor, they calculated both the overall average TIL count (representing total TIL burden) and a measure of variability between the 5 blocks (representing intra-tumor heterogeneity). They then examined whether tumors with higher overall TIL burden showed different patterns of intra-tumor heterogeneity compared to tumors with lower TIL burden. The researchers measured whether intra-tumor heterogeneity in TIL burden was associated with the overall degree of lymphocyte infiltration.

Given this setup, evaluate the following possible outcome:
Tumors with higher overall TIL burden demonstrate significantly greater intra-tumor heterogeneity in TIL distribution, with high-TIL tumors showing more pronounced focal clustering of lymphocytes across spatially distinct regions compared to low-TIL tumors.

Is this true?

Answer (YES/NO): YES